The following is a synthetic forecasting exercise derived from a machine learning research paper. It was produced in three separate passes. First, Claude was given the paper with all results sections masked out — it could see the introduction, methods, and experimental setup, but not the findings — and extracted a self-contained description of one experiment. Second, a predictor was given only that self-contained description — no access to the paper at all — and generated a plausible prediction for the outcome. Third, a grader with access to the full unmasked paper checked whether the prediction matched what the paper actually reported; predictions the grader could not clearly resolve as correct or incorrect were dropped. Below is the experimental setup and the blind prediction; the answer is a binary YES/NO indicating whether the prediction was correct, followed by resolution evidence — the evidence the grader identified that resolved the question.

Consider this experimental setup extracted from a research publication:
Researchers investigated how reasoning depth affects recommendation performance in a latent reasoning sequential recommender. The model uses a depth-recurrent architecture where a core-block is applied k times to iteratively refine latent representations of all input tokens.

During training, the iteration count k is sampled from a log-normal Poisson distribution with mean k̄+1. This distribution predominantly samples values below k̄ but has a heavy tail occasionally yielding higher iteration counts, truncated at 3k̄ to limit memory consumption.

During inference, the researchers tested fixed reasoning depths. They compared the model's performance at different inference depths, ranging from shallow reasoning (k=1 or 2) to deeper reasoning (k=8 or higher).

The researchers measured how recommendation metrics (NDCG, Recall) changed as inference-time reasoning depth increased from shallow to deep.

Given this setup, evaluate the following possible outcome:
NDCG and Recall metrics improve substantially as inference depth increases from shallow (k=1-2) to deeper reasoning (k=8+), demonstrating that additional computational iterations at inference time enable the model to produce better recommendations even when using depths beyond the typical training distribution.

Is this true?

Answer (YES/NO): NO